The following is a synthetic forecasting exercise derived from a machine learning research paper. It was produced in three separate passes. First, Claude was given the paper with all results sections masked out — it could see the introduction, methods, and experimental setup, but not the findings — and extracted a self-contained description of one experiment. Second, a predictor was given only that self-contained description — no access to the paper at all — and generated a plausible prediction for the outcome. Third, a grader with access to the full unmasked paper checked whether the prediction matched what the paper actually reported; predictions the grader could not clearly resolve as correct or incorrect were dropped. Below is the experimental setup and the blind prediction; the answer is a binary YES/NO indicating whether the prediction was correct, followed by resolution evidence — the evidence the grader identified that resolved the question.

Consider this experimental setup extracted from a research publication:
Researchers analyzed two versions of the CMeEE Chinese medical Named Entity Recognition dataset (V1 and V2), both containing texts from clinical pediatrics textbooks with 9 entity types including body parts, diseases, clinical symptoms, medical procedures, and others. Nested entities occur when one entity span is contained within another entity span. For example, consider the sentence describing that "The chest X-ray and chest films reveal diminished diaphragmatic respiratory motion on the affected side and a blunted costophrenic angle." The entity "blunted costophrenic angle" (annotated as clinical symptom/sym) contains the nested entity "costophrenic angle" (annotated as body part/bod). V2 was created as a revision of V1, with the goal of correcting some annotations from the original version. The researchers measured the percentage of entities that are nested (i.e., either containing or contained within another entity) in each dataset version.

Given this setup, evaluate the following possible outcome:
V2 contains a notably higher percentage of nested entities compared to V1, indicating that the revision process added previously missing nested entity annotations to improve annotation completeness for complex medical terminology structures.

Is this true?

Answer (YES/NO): YES